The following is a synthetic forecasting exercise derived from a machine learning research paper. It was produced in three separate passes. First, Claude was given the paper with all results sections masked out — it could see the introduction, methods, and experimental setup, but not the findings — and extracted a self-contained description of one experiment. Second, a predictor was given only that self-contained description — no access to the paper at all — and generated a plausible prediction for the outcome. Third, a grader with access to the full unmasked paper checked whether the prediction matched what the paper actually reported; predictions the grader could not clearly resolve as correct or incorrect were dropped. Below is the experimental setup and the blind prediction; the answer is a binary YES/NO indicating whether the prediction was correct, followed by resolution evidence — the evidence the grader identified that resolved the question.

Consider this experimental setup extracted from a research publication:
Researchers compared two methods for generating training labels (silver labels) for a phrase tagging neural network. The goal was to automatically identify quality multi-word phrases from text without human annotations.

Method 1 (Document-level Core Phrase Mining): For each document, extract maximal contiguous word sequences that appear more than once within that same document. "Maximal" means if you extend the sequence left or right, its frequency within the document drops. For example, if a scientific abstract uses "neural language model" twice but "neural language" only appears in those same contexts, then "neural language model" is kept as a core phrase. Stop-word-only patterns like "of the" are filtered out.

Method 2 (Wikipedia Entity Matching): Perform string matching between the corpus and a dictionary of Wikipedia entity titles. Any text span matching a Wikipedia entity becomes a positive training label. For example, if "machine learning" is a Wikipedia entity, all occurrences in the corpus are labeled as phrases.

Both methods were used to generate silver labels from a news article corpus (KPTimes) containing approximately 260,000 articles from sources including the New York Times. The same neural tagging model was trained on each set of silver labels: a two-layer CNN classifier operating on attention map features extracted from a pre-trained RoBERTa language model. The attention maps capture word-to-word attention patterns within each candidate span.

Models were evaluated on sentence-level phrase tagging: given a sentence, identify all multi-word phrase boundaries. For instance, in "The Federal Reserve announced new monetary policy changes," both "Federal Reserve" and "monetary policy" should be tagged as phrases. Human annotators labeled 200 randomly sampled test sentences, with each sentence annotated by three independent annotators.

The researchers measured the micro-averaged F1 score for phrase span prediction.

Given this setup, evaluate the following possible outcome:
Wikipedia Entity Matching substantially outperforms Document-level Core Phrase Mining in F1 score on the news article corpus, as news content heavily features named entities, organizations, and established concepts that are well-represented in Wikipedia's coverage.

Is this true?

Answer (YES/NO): NO